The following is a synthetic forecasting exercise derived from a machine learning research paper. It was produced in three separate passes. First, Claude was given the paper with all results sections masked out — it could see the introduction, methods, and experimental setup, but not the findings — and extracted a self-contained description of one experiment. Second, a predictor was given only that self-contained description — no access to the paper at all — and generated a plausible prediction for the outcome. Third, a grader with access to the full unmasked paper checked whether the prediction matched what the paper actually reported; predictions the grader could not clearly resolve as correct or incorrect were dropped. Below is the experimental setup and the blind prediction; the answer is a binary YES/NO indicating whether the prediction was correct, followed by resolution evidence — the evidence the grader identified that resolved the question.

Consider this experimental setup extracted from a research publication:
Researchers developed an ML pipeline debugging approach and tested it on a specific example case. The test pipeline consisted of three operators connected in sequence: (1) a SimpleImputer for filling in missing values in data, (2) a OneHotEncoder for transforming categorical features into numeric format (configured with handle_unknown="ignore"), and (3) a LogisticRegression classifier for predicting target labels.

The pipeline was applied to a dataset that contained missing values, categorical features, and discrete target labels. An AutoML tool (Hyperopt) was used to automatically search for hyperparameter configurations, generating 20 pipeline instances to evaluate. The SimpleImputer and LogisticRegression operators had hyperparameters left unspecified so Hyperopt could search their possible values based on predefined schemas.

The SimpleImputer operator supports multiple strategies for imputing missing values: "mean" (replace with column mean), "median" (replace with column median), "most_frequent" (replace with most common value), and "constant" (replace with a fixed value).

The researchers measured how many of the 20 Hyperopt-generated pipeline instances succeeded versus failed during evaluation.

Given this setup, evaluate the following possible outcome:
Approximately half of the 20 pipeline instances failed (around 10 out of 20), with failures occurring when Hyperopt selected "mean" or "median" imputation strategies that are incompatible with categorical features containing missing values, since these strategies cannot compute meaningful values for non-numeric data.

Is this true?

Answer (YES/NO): NO